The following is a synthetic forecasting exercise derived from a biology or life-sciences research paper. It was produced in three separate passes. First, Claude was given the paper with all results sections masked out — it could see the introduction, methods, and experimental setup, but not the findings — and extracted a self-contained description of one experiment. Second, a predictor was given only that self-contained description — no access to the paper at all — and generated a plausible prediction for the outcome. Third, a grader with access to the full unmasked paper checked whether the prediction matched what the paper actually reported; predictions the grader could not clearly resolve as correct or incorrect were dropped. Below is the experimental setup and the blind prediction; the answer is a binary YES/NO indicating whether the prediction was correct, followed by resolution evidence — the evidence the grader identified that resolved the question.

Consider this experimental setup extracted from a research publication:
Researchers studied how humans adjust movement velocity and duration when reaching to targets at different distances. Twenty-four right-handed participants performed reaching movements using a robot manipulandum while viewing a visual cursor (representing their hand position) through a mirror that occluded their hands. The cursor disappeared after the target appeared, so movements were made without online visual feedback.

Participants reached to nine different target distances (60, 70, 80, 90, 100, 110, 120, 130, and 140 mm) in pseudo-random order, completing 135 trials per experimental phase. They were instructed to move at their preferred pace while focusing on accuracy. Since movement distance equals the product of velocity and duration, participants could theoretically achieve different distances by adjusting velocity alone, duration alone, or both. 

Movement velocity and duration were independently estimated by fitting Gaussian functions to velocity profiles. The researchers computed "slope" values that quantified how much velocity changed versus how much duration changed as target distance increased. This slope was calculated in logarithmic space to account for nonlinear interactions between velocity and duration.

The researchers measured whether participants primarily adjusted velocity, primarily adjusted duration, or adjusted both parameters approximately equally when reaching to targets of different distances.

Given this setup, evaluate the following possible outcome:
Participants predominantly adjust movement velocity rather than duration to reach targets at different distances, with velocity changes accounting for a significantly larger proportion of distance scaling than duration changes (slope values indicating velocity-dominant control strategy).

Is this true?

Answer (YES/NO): YES